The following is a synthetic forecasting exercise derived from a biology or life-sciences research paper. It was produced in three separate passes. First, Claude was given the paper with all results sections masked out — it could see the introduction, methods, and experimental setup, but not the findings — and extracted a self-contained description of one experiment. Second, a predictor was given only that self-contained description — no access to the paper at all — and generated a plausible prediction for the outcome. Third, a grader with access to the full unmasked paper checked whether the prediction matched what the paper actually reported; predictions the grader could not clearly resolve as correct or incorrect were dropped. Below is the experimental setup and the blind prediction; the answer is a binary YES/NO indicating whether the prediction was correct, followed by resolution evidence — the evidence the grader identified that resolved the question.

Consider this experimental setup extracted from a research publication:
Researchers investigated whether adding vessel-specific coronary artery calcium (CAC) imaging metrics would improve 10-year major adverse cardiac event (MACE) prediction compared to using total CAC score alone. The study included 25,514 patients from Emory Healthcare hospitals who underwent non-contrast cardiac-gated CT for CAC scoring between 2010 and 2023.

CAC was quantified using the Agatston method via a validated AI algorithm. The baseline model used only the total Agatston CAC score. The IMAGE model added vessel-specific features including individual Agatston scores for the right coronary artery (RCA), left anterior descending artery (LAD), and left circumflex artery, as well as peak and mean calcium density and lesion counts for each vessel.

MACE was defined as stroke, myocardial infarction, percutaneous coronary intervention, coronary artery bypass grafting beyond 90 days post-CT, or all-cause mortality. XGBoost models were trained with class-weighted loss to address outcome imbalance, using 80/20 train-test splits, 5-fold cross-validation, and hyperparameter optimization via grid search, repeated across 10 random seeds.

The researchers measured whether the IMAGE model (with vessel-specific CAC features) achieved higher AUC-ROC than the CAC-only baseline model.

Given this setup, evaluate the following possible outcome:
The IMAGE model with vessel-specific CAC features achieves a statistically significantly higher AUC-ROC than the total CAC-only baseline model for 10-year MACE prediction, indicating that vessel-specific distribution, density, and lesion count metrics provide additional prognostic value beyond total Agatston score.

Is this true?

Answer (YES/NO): NO